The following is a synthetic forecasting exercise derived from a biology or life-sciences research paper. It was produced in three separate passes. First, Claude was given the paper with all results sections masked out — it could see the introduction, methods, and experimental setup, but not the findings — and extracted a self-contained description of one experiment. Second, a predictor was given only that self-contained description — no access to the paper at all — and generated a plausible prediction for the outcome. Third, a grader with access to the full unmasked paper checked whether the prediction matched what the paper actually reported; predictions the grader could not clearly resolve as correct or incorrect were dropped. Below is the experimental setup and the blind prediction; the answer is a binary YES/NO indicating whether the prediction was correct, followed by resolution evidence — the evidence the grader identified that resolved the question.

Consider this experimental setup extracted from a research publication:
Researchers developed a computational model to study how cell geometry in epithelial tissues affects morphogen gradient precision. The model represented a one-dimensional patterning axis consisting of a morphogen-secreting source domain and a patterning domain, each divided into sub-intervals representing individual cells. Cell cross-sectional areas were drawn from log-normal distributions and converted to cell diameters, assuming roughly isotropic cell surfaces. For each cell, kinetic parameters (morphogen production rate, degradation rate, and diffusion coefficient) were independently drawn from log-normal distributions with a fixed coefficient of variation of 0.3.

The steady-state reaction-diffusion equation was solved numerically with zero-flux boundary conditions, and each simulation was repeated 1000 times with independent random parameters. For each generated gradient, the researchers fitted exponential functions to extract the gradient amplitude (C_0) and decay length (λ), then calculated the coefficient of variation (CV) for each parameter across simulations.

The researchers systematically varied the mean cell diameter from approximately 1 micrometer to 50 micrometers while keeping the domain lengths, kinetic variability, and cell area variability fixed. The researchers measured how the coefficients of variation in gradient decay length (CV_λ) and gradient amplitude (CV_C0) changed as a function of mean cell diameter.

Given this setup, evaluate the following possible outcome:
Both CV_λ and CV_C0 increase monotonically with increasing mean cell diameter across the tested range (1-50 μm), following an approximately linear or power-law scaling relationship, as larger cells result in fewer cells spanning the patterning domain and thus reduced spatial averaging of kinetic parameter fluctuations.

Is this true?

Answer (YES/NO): NO